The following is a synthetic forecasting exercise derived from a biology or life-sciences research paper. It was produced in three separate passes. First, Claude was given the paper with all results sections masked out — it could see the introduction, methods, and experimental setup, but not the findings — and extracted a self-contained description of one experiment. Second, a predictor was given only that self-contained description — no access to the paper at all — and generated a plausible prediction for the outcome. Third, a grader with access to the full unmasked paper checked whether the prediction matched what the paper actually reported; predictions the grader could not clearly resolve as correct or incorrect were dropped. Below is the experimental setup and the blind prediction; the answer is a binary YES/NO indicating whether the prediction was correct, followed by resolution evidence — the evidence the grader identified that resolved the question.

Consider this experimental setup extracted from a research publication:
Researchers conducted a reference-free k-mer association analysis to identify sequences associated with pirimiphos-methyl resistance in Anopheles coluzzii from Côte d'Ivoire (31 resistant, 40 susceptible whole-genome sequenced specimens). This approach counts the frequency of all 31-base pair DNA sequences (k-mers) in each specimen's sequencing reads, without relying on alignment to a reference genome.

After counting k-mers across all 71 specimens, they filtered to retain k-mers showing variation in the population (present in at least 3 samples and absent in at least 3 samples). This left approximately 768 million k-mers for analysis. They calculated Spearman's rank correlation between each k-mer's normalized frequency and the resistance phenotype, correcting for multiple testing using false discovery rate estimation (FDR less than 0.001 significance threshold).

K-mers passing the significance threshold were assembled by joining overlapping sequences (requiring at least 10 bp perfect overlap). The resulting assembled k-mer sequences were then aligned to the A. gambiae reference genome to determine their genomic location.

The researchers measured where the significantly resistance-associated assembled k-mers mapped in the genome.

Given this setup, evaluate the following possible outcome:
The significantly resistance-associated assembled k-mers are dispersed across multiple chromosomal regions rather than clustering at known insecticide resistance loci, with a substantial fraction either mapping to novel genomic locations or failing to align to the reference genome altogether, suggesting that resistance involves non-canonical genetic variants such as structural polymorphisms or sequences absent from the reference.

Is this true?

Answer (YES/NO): NO